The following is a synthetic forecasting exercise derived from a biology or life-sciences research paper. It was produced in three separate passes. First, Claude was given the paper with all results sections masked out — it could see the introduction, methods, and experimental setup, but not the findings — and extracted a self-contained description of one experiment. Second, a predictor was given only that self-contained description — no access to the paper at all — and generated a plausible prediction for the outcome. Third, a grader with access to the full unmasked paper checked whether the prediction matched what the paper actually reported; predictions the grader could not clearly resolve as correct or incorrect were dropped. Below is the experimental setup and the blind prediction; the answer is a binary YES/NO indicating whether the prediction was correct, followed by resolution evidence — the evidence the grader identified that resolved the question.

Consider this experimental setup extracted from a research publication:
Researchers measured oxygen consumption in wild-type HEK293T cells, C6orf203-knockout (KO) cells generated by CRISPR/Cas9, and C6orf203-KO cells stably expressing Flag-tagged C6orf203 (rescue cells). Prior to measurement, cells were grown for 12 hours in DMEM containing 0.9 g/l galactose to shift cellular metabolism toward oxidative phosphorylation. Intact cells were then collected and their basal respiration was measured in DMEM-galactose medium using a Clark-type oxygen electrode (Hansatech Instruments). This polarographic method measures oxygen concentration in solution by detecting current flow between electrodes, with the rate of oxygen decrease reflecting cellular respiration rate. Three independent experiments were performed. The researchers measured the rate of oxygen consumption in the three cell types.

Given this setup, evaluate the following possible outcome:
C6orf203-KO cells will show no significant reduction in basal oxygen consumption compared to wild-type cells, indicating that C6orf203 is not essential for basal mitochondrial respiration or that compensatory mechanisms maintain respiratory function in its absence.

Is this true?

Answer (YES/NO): NO